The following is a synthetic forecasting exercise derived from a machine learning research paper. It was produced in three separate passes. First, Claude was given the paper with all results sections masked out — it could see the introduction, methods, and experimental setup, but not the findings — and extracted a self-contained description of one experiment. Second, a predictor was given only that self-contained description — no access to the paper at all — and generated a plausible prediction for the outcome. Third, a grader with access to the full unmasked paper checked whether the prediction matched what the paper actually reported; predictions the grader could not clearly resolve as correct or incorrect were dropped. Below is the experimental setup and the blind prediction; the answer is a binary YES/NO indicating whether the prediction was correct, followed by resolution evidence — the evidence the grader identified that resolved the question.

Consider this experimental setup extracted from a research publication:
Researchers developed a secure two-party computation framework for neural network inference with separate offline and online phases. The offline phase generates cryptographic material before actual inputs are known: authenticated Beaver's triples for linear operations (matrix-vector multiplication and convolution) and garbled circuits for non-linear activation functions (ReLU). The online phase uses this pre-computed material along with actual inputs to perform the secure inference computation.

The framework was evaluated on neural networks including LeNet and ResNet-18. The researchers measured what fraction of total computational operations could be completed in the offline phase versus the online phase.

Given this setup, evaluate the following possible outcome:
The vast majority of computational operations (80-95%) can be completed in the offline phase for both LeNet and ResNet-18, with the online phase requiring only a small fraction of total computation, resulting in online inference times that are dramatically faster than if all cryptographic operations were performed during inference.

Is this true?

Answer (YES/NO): NO